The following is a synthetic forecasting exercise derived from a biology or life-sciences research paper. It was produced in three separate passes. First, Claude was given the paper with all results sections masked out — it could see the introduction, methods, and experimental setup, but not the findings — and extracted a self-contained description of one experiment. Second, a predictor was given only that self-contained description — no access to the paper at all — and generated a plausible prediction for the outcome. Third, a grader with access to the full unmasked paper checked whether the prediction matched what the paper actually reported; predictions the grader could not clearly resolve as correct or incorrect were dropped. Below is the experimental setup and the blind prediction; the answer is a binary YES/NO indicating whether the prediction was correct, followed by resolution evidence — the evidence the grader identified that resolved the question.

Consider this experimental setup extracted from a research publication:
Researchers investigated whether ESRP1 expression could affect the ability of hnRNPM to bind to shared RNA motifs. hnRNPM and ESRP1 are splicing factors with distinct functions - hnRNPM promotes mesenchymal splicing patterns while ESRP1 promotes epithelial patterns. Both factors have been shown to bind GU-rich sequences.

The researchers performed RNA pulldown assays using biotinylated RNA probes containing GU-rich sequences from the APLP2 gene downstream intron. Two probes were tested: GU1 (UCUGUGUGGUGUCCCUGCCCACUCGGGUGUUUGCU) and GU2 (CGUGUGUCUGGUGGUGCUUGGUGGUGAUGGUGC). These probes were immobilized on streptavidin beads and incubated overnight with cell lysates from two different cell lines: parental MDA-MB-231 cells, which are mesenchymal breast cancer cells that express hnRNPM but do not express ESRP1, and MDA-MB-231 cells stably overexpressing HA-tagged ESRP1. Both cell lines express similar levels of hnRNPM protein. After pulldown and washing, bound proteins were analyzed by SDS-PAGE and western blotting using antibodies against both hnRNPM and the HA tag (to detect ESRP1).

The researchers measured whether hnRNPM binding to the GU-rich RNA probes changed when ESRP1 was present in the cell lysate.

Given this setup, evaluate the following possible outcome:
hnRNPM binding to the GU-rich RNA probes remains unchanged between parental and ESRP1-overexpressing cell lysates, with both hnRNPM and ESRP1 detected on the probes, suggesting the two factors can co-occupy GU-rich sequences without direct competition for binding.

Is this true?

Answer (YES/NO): NO